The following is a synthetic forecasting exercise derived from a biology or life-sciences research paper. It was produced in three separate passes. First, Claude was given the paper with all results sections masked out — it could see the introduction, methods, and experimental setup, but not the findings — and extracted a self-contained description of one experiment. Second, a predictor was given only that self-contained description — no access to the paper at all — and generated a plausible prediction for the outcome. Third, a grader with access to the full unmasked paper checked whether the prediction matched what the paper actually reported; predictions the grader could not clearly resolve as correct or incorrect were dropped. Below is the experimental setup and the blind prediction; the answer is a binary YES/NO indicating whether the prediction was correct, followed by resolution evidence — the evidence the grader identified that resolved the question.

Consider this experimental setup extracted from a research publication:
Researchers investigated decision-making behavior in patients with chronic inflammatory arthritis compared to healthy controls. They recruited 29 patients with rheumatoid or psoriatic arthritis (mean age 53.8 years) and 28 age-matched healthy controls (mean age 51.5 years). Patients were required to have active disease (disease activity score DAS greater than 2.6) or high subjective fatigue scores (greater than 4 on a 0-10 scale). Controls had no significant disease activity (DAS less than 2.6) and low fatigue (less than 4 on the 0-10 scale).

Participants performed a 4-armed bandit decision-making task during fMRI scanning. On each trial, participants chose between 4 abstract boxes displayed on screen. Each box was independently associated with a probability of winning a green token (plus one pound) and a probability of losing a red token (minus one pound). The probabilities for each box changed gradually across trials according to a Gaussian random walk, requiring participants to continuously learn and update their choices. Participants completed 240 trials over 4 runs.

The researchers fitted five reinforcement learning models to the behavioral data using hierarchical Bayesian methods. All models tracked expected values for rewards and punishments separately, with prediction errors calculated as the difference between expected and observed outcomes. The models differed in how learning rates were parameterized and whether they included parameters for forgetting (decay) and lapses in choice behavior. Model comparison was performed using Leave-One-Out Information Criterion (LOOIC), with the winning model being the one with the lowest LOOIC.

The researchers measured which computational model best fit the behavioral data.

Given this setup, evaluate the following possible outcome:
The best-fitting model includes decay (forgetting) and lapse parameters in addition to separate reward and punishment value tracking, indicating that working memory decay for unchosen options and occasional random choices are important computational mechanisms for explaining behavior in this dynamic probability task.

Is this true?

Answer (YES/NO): YES